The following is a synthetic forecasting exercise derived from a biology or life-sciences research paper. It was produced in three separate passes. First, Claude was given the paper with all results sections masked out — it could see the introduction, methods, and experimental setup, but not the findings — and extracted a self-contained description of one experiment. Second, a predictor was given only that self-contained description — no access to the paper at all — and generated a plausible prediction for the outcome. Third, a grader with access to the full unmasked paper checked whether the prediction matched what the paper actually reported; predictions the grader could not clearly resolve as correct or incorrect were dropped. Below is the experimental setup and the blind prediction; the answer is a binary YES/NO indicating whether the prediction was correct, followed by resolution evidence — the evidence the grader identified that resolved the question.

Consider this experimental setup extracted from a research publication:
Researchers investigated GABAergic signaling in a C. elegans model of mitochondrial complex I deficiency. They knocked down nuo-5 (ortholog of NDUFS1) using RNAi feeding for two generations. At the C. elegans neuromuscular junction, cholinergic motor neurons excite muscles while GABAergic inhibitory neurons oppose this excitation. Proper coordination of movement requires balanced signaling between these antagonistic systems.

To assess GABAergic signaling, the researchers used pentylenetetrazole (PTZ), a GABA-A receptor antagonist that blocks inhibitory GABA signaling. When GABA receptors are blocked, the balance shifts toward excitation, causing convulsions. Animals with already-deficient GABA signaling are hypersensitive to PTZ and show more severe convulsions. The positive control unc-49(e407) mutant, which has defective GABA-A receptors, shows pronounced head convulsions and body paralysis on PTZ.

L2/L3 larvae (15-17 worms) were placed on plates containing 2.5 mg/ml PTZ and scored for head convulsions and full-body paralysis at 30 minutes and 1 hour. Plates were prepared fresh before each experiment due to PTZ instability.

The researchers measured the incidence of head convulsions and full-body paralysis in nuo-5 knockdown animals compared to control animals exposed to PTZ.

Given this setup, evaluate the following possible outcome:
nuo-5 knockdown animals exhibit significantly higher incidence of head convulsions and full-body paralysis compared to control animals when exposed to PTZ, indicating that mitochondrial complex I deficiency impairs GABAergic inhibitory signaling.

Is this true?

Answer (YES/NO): NO